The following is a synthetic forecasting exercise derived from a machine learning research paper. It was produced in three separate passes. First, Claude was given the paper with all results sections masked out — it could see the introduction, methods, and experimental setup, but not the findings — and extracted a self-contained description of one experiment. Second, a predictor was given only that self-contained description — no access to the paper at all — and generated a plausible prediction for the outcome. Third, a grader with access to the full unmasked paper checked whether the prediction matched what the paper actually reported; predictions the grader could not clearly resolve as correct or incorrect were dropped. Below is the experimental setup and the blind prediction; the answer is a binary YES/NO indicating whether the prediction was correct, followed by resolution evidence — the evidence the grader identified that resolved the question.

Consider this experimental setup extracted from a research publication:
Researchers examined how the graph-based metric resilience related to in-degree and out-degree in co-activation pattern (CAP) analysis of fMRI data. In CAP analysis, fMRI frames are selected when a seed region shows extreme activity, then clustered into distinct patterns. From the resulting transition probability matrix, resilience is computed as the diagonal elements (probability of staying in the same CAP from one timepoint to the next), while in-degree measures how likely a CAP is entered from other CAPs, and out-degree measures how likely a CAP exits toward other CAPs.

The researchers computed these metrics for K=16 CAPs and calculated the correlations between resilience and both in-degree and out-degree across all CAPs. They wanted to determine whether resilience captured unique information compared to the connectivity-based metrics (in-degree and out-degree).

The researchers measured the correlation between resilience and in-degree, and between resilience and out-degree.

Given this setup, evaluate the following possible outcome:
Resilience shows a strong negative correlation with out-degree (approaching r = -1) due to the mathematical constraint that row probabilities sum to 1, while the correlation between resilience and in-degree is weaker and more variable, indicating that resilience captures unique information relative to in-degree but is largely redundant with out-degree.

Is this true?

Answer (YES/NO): NO